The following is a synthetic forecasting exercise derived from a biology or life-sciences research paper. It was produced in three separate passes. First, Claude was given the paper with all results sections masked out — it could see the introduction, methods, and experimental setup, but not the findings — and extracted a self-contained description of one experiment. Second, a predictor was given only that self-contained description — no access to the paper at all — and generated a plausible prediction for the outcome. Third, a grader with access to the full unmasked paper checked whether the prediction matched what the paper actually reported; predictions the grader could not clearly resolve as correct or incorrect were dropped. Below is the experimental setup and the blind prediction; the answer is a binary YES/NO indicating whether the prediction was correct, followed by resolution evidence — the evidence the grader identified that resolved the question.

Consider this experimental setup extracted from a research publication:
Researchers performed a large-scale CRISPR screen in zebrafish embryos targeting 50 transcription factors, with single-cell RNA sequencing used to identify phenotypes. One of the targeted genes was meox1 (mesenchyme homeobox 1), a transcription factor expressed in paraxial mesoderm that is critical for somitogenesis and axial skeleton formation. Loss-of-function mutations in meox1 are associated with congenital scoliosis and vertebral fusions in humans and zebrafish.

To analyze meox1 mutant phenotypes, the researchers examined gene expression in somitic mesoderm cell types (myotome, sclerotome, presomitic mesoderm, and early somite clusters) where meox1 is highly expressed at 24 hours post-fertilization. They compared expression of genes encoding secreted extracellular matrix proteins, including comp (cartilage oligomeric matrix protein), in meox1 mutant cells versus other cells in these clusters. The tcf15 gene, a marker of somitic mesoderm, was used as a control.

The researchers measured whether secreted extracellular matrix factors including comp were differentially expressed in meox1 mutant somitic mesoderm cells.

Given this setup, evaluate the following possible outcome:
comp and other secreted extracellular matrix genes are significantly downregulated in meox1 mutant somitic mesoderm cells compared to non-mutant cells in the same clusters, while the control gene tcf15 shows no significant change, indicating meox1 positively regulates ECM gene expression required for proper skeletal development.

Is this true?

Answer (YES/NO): YES